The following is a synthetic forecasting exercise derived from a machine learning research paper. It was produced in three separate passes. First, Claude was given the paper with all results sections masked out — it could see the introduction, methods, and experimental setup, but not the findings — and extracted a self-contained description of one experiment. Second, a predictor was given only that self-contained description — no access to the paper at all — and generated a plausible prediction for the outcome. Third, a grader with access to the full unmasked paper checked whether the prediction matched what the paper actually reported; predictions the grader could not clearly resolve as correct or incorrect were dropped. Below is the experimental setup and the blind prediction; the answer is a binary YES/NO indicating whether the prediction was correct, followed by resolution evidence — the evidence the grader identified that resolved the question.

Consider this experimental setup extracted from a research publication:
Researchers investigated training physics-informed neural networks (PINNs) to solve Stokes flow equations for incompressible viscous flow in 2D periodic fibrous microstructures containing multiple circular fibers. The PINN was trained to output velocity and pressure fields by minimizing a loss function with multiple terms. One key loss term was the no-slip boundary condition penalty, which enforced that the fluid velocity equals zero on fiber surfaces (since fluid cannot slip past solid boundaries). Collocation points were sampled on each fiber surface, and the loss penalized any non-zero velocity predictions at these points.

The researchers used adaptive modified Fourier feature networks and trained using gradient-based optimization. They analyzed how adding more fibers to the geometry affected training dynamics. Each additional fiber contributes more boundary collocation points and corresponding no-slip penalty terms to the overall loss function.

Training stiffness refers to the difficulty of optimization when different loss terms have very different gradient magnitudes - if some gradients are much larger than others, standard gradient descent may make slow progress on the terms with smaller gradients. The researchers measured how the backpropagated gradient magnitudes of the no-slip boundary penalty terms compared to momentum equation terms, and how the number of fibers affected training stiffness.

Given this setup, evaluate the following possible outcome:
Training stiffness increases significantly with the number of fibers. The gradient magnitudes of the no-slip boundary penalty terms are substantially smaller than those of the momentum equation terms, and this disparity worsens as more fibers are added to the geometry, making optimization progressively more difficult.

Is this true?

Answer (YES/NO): YES